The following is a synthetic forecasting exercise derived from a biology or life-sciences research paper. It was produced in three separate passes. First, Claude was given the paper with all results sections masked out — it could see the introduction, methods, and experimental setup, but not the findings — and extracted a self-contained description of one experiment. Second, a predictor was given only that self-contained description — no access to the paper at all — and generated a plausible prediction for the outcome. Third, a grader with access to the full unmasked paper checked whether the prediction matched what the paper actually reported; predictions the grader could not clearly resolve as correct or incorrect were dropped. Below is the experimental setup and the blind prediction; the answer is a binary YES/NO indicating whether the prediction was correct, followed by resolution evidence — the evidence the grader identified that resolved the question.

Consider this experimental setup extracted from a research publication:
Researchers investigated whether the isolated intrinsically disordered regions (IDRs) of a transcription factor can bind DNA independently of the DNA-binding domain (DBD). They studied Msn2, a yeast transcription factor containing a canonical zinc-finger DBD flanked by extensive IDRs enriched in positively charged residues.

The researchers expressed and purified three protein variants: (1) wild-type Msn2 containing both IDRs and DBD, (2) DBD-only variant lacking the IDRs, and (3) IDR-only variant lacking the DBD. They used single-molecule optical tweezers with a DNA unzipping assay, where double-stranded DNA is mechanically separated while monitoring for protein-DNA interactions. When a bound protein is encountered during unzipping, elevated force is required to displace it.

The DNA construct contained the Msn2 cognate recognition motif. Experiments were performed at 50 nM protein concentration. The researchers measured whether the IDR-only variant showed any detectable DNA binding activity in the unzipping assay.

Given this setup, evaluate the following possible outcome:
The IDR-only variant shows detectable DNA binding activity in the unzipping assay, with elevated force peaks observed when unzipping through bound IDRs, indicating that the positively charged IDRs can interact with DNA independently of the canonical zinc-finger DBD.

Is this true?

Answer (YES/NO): NO